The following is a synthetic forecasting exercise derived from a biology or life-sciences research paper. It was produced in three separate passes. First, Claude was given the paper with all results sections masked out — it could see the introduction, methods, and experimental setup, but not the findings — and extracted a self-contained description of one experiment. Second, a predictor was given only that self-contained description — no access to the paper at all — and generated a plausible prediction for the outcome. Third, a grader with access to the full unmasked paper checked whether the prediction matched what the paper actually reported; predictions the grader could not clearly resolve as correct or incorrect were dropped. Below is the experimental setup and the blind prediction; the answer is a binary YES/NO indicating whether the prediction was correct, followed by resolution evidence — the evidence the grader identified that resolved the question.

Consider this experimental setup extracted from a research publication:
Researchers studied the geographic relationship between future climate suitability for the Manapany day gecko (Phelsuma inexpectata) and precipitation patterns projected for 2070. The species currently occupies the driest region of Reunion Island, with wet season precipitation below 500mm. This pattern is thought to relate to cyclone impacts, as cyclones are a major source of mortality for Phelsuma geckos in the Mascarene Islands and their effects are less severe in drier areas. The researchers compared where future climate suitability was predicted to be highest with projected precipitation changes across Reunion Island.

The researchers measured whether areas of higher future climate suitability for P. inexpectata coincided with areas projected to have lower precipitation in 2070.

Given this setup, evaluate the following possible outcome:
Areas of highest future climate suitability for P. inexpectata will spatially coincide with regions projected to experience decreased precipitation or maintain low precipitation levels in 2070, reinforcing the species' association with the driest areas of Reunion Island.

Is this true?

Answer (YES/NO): YES